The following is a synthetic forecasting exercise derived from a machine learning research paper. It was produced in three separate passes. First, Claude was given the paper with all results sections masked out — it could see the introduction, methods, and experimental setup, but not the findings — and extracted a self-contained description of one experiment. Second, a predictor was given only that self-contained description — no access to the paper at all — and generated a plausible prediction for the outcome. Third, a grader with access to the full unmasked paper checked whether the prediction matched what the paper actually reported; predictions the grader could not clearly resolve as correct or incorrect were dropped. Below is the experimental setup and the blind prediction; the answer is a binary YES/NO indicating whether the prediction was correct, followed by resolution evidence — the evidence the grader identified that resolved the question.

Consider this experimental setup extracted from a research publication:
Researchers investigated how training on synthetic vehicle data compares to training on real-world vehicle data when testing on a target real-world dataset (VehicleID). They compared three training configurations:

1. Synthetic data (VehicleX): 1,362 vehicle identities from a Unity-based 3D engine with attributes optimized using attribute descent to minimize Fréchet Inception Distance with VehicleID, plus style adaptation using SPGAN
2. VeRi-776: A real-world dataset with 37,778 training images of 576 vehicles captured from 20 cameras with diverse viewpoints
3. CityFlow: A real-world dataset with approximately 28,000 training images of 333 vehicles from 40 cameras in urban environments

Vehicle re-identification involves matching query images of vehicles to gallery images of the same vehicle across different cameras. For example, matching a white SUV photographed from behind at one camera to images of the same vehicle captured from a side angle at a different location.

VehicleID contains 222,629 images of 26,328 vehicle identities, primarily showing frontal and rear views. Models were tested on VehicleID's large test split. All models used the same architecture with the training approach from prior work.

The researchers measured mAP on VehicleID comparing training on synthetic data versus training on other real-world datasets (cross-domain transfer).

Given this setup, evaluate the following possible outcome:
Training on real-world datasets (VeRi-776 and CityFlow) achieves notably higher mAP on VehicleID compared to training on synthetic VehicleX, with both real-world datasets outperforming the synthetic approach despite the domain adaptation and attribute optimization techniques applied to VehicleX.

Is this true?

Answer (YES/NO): YES